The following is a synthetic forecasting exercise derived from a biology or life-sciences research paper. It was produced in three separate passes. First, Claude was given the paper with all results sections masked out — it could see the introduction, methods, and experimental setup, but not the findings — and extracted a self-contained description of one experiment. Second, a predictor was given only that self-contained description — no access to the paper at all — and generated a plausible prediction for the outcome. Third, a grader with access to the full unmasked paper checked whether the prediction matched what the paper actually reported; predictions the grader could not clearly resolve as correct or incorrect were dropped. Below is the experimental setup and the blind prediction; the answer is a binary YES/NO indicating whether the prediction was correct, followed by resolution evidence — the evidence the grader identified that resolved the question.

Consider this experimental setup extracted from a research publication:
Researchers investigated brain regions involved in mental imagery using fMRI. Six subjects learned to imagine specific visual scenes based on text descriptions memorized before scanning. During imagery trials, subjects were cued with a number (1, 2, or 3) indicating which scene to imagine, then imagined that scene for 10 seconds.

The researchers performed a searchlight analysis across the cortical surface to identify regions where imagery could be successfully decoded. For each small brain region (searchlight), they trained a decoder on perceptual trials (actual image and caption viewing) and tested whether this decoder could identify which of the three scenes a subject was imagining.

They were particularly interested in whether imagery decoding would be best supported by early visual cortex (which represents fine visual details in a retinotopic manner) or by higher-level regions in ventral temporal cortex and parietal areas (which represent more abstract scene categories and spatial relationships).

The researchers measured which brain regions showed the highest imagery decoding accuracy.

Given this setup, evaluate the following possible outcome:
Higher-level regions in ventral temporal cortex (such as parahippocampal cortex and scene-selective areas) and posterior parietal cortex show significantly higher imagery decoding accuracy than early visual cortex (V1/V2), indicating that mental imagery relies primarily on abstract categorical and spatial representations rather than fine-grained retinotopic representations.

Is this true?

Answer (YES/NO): NO